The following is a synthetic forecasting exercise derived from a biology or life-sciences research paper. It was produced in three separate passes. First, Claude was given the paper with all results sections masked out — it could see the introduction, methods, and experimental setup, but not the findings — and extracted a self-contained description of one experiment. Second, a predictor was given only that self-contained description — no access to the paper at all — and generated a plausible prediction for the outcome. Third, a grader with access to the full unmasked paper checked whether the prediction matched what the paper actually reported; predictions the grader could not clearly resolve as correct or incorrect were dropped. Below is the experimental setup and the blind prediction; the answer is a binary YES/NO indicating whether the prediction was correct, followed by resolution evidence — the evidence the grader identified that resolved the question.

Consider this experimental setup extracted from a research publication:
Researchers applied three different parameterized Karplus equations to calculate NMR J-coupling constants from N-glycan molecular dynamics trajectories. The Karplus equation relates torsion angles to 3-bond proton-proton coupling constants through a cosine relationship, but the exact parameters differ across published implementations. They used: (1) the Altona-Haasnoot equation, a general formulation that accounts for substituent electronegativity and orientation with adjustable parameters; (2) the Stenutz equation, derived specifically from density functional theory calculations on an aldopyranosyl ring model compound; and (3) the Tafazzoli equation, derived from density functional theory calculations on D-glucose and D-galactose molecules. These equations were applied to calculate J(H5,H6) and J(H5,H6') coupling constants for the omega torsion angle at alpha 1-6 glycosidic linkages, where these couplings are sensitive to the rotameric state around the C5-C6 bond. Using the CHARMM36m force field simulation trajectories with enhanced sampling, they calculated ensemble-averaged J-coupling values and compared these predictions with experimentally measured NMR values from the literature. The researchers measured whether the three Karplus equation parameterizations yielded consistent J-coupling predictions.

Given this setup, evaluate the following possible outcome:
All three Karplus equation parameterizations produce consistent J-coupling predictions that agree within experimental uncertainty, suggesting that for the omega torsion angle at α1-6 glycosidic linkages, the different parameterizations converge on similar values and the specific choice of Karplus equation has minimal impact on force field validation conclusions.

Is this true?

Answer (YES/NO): YES